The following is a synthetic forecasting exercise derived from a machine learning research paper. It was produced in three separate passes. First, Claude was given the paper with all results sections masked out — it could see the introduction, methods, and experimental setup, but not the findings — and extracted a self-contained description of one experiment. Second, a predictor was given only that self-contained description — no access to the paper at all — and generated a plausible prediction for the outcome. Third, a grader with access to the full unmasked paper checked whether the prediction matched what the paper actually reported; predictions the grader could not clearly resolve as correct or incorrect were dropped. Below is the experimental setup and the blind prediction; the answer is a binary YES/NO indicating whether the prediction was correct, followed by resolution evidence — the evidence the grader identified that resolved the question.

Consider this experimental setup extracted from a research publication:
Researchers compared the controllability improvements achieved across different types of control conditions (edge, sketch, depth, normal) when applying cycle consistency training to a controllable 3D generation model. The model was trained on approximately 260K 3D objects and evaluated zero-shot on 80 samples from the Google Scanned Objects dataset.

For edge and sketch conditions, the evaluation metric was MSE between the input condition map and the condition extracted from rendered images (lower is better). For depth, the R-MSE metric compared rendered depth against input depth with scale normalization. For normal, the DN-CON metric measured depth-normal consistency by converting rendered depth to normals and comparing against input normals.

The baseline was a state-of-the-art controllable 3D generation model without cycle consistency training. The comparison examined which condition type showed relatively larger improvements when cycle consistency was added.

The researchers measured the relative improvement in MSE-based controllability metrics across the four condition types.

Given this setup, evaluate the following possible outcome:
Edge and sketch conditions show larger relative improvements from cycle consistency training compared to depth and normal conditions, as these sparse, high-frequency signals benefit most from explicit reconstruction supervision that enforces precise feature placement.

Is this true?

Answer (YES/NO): NO